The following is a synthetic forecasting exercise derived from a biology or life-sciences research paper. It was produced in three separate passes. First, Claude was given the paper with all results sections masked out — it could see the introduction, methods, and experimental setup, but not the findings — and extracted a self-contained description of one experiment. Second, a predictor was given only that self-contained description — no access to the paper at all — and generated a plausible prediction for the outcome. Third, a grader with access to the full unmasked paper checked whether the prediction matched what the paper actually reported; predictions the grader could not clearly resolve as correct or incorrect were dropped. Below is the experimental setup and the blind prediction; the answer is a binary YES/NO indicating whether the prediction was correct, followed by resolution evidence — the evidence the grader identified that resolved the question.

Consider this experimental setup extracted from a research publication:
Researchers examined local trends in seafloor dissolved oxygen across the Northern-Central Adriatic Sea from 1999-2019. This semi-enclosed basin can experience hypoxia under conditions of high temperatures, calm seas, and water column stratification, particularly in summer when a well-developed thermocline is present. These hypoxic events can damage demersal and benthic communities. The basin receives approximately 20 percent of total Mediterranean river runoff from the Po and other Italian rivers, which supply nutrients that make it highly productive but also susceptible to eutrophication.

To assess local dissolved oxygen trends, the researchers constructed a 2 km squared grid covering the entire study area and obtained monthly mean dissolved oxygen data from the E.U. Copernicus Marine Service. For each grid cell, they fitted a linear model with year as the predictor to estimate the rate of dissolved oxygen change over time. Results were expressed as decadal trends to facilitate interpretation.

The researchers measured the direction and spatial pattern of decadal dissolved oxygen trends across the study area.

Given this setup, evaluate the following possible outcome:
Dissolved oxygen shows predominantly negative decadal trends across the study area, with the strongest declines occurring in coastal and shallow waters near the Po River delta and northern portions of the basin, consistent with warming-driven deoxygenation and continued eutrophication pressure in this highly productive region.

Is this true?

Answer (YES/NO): NO